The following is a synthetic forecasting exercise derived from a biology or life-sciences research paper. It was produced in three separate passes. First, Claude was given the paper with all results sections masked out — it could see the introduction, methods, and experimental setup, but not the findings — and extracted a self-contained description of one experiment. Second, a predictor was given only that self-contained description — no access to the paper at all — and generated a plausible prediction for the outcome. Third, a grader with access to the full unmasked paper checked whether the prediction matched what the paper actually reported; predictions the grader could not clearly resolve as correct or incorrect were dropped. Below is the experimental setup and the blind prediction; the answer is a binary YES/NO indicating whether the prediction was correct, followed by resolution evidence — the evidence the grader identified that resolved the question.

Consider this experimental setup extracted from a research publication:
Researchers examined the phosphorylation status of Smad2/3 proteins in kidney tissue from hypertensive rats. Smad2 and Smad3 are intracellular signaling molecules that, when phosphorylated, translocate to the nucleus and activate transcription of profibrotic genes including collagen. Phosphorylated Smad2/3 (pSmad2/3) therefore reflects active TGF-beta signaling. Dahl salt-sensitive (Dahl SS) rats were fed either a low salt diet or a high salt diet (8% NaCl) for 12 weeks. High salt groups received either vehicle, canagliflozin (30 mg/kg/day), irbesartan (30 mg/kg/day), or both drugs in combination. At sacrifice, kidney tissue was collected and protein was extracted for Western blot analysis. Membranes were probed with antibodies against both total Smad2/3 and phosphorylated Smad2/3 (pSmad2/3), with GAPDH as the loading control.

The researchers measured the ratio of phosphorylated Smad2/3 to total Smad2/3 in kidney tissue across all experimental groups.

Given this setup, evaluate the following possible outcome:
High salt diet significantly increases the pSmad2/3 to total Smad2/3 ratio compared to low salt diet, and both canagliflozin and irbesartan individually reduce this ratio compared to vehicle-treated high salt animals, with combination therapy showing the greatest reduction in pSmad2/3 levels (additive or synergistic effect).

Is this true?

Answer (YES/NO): YES